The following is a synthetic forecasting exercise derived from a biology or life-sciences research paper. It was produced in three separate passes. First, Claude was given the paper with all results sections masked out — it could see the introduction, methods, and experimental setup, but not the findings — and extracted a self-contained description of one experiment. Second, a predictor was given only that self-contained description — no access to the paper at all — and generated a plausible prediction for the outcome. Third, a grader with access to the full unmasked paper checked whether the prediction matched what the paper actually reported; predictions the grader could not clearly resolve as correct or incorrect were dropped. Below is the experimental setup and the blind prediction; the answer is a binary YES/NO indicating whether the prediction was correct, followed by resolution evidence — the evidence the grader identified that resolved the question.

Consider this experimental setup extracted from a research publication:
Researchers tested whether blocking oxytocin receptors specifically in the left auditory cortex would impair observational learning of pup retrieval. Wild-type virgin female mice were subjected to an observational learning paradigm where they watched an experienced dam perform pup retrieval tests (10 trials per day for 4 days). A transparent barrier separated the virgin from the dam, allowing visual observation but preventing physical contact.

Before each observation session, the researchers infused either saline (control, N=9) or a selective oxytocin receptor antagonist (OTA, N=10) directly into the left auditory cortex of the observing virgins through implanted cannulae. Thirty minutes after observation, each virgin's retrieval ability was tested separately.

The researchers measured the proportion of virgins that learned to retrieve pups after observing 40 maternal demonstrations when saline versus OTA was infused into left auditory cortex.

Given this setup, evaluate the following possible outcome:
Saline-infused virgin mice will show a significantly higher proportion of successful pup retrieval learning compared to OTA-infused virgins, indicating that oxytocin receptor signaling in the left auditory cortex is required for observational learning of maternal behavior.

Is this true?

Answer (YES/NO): YES